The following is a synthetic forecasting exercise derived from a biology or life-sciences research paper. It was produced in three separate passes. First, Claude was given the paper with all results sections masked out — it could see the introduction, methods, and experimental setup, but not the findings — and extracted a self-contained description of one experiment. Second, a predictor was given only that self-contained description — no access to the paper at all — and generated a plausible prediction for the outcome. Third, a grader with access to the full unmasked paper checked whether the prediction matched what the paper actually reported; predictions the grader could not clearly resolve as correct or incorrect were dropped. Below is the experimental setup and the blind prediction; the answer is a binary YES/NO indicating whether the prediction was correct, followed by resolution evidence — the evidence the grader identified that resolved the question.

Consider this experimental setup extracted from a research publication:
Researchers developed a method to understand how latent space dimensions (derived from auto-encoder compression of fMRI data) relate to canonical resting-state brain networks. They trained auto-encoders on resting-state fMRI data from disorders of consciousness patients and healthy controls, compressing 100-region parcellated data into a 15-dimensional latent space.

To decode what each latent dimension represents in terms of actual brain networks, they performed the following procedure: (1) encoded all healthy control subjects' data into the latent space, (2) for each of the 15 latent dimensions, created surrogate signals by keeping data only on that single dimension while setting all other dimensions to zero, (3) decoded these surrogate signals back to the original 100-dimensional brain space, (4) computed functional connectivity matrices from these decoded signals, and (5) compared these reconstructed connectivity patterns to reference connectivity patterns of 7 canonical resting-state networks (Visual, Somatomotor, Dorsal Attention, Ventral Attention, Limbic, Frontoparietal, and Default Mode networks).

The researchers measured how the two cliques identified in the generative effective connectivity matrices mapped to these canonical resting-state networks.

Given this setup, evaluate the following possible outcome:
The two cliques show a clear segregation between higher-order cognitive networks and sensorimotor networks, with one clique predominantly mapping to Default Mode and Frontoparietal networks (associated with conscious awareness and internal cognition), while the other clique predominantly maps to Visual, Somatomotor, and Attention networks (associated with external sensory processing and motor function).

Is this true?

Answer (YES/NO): NO